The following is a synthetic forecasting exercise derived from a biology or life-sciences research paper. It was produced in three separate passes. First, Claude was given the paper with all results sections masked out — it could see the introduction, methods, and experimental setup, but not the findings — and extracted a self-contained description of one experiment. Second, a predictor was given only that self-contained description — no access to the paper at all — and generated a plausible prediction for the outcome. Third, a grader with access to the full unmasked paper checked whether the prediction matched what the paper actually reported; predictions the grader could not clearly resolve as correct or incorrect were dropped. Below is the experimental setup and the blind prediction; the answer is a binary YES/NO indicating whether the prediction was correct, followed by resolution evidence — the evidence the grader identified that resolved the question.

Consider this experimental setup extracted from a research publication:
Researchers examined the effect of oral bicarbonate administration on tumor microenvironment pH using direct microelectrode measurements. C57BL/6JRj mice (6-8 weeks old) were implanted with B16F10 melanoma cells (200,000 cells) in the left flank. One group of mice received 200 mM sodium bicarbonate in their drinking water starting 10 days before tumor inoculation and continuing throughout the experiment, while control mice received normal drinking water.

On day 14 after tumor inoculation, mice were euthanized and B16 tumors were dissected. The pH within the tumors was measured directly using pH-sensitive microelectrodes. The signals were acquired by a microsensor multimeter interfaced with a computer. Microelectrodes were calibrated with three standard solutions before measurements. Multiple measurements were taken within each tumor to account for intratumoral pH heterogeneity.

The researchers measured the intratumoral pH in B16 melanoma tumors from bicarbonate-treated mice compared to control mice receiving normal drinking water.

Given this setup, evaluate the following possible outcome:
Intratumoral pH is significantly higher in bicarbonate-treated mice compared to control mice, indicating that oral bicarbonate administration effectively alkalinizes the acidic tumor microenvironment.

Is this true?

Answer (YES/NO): YES